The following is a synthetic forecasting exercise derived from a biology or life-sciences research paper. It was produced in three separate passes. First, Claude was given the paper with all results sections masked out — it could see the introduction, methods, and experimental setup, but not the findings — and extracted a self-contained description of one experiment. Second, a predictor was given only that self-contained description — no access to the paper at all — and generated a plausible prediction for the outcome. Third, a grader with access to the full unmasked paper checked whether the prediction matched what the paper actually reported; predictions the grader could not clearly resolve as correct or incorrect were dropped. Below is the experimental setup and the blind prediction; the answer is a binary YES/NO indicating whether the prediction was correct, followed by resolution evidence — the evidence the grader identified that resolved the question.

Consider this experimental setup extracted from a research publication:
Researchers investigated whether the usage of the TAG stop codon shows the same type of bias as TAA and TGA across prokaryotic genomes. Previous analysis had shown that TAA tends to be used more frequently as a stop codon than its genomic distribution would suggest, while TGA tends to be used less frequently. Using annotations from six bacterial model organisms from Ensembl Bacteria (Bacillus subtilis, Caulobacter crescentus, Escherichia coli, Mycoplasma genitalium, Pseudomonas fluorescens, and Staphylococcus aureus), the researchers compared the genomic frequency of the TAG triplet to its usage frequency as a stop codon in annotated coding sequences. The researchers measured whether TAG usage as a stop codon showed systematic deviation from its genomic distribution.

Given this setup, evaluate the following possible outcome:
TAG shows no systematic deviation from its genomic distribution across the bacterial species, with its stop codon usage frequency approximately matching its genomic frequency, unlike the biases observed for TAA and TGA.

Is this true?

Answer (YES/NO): YES